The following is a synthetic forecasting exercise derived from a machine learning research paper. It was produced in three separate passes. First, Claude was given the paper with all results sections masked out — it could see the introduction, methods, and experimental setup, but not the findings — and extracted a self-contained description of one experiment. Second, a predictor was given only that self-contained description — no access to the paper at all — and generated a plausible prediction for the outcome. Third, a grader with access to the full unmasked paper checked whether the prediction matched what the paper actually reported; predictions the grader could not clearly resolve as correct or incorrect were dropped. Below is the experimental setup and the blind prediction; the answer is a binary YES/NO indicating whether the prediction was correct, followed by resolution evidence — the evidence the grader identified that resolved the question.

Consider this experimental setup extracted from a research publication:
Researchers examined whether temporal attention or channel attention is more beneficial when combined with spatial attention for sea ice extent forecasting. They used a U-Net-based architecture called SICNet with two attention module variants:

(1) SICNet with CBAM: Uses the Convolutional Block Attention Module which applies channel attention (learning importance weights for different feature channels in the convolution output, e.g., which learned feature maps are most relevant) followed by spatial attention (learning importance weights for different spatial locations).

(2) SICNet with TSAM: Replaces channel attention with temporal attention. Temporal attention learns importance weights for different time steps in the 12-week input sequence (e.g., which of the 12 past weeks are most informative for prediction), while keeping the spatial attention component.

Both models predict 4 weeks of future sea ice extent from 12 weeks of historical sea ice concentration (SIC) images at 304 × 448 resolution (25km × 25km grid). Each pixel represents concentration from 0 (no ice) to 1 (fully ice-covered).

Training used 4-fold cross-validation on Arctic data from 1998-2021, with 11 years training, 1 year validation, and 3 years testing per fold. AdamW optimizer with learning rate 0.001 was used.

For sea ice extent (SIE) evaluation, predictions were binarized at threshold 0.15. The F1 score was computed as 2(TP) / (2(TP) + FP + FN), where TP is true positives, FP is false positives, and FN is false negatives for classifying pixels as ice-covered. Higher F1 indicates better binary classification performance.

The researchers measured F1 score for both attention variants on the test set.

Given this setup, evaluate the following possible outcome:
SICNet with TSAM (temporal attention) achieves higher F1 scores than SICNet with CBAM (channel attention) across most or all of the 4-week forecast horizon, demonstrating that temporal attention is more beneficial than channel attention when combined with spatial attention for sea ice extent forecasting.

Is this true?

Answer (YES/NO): NO